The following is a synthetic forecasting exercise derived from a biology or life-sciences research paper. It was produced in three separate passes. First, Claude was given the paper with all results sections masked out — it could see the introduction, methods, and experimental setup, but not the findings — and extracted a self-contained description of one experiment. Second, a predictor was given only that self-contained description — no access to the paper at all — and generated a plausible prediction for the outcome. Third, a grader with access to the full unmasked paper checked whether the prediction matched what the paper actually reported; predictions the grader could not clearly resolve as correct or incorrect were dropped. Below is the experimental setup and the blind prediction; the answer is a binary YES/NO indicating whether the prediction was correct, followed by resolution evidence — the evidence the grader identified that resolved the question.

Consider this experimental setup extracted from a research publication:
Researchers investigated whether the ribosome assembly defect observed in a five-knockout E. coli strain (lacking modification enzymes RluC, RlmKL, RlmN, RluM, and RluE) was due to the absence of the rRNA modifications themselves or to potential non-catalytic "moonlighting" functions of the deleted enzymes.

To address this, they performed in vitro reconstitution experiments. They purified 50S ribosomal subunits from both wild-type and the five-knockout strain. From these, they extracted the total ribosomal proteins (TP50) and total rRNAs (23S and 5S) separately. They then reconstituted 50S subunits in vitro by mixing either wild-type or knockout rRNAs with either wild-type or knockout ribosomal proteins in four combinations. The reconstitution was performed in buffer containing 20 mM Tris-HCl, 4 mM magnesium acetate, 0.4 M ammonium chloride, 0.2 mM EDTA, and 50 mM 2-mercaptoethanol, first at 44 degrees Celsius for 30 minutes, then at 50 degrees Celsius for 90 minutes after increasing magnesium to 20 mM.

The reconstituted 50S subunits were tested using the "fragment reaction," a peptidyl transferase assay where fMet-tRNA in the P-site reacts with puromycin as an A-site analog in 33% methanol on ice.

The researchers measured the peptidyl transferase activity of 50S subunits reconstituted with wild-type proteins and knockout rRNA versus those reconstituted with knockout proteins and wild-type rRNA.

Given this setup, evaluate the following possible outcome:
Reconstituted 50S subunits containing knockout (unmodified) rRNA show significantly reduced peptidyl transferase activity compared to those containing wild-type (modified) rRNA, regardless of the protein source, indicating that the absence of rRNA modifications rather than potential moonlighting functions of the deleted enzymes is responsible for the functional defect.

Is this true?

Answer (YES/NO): YES